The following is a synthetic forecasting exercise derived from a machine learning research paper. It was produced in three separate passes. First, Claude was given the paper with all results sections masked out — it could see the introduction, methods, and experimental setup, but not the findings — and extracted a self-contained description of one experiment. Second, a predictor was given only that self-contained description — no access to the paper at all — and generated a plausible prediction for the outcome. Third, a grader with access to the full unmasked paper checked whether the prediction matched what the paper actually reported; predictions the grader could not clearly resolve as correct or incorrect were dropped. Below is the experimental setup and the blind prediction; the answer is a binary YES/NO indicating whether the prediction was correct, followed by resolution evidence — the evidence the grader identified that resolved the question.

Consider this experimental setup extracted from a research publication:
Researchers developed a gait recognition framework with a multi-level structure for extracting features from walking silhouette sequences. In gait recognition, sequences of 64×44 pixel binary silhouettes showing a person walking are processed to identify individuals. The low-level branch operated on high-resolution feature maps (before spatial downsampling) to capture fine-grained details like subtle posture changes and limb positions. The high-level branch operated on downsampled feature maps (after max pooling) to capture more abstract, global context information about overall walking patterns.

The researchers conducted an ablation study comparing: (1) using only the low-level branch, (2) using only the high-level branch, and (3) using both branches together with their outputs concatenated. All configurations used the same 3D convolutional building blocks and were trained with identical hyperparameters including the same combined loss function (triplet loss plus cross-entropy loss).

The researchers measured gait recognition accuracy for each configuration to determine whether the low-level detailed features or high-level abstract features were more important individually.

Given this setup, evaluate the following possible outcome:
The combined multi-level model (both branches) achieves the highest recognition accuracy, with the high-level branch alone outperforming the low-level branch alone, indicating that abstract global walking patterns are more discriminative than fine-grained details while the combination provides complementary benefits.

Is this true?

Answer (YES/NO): NO